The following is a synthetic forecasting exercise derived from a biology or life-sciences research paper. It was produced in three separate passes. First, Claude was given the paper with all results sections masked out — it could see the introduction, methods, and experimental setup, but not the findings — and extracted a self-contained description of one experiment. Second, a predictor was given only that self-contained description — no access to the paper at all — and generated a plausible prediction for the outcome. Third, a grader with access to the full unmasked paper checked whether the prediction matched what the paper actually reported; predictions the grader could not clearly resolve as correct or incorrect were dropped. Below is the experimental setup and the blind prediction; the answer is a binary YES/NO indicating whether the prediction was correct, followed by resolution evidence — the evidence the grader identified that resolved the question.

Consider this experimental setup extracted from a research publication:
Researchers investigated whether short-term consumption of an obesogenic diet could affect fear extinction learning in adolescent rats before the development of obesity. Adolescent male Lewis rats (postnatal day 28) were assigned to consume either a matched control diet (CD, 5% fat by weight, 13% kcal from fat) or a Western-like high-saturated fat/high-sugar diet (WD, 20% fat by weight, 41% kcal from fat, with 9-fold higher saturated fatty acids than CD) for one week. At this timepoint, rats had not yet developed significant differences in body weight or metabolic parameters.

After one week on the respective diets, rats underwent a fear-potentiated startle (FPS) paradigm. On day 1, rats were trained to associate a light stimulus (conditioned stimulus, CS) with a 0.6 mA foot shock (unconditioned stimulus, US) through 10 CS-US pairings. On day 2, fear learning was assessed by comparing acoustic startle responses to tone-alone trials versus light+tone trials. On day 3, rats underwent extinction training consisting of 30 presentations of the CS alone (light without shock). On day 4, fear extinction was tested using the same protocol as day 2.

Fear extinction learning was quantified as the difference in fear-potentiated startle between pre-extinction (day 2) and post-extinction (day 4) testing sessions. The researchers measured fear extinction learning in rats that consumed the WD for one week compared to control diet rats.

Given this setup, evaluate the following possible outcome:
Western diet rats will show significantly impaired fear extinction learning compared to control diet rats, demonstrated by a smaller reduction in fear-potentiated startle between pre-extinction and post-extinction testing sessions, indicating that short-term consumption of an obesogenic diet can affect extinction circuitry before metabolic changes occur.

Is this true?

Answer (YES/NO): YES